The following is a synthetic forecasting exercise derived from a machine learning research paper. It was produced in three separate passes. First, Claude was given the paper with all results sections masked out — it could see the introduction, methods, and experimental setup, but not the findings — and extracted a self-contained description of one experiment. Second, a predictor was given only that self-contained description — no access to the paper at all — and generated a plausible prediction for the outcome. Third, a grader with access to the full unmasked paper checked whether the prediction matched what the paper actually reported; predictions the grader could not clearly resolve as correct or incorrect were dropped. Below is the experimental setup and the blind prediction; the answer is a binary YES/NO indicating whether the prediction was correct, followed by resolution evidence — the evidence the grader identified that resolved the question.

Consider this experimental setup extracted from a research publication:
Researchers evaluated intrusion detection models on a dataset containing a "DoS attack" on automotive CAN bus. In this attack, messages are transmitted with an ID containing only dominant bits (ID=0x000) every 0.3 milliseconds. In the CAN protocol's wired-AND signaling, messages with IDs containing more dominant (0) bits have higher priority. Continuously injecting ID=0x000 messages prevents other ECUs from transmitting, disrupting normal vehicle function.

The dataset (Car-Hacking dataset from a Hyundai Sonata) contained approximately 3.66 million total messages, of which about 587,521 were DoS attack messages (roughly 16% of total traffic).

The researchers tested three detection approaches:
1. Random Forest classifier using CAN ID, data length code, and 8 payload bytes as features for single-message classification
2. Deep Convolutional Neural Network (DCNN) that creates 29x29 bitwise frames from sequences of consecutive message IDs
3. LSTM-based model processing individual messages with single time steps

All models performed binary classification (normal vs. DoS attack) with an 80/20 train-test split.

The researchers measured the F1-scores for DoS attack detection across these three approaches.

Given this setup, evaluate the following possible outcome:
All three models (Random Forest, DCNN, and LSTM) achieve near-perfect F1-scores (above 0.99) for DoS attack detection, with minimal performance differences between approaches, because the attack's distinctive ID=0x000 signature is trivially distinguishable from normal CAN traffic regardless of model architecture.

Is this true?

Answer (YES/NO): YES